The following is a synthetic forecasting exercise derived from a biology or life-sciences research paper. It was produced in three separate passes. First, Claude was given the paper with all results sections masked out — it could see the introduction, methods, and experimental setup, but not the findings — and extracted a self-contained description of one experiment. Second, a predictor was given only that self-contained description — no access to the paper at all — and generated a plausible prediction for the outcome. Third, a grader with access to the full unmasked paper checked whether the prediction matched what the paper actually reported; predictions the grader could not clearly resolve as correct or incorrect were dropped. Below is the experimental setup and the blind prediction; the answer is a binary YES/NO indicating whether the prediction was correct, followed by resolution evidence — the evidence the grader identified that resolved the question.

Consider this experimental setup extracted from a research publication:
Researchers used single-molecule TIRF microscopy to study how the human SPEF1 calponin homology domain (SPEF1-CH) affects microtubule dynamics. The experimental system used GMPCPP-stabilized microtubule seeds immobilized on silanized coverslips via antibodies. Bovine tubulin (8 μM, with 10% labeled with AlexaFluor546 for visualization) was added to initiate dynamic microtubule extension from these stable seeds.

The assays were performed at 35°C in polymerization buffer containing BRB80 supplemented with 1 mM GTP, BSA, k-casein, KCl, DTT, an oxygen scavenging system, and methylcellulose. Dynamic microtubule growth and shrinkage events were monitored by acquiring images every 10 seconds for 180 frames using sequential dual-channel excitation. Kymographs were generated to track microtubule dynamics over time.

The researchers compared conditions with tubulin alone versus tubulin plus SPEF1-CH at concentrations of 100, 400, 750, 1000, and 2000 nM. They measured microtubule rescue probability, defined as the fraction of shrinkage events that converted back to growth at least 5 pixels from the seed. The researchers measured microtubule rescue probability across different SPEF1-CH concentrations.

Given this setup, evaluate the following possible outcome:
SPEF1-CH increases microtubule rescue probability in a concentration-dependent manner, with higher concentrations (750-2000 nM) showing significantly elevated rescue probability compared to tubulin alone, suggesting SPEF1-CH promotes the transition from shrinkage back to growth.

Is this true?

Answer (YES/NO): YES